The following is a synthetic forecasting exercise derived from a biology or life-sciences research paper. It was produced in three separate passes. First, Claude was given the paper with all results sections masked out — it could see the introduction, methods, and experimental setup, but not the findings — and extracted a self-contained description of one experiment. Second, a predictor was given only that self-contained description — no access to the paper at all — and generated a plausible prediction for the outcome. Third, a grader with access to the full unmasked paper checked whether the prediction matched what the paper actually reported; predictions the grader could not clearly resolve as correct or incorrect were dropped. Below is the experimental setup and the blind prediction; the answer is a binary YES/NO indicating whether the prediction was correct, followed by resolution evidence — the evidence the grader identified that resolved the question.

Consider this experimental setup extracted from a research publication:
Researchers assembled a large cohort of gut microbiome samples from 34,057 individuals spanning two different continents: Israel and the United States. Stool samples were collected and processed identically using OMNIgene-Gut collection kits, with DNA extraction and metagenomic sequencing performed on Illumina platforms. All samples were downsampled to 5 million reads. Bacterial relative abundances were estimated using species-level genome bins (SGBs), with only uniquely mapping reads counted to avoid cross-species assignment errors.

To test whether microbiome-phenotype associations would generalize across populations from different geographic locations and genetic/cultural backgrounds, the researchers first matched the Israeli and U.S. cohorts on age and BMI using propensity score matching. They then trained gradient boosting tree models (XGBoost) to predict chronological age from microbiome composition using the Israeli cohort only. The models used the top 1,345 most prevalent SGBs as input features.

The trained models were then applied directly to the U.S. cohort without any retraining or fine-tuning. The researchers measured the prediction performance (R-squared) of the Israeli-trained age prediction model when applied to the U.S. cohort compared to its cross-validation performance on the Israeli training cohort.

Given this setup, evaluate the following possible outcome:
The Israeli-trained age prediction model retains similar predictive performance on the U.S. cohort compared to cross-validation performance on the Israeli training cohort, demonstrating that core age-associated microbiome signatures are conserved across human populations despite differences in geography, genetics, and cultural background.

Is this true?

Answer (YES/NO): NO